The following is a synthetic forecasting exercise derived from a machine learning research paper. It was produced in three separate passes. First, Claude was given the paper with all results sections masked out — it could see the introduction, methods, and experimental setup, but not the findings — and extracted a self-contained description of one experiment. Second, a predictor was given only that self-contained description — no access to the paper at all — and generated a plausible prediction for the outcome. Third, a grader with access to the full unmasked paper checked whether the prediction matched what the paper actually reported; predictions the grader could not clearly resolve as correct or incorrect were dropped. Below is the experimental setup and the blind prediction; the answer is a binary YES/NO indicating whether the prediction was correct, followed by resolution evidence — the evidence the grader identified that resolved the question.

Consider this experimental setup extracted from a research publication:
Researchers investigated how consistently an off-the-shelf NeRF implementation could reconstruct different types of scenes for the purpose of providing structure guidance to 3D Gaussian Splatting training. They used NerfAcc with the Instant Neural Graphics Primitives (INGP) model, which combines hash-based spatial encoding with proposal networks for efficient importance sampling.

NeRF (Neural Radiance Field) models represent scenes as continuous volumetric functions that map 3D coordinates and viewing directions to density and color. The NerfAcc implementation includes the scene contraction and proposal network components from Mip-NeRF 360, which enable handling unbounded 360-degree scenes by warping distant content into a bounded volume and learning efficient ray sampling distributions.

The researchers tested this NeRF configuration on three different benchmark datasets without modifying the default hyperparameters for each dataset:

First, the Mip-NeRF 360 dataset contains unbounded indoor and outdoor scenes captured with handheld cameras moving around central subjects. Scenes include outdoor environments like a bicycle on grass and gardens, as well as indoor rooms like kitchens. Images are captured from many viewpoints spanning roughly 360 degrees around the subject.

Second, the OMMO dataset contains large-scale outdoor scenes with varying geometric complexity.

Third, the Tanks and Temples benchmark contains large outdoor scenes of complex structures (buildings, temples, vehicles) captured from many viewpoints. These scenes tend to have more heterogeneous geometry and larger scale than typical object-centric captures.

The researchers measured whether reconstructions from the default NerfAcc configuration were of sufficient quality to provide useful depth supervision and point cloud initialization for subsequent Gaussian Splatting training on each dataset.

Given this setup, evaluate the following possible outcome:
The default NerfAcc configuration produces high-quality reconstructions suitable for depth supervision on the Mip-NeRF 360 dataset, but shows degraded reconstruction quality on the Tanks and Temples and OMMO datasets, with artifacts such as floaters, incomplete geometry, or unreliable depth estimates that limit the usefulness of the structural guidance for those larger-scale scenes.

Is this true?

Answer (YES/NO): NO